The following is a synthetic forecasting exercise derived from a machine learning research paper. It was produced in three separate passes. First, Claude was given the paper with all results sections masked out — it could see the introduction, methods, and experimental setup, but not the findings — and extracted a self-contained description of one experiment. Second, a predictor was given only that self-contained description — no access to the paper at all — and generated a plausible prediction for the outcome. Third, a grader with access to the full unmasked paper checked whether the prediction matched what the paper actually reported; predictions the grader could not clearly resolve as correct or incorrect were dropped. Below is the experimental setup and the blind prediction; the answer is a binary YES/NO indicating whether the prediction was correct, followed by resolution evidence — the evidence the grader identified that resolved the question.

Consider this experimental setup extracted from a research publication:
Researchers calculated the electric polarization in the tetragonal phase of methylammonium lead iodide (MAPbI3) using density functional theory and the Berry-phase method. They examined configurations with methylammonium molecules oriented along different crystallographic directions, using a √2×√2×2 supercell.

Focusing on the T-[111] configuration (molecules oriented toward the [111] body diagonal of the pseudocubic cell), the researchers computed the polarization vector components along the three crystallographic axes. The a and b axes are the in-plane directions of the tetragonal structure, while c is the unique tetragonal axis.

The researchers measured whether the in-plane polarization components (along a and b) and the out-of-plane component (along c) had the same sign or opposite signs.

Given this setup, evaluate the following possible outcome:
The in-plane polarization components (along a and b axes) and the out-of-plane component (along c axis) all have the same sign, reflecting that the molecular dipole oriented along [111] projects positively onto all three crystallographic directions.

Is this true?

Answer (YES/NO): NO